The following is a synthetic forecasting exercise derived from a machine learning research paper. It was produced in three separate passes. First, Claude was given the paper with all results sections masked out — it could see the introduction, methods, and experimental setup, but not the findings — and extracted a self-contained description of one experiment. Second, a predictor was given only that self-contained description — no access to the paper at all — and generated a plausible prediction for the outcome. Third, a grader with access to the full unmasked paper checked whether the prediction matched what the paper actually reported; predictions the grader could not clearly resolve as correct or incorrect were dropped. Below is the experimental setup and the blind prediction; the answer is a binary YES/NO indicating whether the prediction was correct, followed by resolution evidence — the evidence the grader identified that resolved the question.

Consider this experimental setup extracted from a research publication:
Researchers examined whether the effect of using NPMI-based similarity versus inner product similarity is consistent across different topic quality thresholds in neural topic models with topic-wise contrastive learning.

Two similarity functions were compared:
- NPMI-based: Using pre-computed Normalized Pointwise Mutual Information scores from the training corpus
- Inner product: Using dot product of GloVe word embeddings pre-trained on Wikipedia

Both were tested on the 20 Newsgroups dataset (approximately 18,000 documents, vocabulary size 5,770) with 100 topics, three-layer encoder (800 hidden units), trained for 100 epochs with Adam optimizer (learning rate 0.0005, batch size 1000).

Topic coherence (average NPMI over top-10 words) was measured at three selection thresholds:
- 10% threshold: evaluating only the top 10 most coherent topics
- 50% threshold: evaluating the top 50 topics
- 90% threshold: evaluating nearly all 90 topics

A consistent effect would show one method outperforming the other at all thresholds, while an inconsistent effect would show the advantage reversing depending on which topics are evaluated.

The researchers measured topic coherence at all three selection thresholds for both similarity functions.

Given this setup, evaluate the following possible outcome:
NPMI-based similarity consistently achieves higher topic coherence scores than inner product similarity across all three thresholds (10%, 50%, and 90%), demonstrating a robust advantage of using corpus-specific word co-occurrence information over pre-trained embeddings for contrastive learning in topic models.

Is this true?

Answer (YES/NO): YES